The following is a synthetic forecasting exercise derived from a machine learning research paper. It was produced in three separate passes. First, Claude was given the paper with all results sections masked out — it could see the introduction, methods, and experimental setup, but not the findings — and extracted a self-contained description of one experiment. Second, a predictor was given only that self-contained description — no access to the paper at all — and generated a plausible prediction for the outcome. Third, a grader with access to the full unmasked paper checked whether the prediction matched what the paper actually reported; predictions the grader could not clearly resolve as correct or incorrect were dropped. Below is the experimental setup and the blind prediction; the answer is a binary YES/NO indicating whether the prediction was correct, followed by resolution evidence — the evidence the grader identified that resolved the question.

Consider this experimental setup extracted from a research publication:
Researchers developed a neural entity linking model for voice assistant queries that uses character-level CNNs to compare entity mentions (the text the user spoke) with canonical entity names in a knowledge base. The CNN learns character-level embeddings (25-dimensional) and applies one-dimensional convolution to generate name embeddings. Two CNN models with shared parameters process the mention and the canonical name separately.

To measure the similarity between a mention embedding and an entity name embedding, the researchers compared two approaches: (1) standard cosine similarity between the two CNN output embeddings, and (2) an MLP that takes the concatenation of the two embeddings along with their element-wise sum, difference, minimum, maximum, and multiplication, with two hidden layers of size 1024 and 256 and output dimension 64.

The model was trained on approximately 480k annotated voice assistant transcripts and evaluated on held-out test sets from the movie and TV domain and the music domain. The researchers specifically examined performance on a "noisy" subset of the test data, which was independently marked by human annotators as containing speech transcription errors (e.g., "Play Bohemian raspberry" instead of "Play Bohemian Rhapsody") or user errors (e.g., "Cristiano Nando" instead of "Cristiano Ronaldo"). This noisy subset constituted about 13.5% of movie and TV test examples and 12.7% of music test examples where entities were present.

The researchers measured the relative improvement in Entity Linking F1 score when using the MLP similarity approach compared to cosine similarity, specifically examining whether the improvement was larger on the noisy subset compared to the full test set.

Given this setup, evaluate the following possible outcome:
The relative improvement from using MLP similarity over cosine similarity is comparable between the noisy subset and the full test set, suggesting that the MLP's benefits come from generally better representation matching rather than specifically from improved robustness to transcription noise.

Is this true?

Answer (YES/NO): NO